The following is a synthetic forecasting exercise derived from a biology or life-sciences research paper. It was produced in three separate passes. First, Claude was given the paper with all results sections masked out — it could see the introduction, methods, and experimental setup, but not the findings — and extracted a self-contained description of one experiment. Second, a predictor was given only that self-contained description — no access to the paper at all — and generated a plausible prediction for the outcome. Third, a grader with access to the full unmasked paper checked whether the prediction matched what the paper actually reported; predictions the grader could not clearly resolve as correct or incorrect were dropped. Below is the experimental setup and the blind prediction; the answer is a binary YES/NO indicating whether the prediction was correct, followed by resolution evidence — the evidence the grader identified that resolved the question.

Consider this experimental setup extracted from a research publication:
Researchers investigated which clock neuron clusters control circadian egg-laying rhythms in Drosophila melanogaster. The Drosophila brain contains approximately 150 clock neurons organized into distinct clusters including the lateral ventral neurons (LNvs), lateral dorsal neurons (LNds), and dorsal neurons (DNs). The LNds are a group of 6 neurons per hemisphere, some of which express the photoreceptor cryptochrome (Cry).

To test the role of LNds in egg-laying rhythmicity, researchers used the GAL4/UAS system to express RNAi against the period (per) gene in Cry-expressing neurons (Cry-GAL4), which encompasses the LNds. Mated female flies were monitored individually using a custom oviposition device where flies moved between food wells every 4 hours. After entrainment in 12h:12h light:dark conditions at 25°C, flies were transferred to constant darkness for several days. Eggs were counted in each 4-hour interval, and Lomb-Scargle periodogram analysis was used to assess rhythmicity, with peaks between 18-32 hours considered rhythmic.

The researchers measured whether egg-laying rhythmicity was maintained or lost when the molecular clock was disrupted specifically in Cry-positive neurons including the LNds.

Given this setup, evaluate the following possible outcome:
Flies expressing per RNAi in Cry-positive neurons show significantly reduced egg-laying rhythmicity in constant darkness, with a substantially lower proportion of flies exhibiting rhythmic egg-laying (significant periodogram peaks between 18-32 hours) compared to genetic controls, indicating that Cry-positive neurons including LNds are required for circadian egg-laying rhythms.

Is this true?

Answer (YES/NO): YES